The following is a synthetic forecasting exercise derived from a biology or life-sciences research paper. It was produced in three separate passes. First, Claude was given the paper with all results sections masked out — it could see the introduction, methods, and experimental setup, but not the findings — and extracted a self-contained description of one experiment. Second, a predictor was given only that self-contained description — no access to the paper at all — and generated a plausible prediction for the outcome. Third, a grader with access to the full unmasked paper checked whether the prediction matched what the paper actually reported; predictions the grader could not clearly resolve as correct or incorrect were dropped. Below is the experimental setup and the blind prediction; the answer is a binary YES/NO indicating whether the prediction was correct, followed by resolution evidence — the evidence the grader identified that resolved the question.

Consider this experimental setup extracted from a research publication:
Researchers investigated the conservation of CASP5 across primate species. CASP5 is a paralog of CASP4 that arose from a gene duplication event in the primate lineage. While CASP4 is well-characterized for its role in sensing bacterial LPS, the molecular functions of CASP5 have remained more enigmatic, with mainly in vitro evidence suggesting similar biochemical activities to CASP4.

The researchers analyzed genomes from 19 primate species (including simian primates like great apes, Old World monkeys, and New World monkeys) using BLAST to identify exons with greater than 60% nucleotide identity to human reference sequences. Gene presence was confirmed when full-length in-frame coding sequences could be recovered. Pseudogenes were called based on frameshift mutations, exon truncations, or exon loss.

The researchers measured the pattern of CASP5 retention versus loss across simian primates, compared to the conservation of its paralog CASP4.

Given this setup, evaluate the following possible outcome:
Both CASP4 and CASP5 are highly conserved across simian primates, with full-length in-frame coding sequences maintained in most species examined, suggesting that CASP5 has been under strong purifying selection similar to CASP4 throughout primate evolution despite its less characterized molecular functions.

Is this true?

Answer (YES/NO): NO